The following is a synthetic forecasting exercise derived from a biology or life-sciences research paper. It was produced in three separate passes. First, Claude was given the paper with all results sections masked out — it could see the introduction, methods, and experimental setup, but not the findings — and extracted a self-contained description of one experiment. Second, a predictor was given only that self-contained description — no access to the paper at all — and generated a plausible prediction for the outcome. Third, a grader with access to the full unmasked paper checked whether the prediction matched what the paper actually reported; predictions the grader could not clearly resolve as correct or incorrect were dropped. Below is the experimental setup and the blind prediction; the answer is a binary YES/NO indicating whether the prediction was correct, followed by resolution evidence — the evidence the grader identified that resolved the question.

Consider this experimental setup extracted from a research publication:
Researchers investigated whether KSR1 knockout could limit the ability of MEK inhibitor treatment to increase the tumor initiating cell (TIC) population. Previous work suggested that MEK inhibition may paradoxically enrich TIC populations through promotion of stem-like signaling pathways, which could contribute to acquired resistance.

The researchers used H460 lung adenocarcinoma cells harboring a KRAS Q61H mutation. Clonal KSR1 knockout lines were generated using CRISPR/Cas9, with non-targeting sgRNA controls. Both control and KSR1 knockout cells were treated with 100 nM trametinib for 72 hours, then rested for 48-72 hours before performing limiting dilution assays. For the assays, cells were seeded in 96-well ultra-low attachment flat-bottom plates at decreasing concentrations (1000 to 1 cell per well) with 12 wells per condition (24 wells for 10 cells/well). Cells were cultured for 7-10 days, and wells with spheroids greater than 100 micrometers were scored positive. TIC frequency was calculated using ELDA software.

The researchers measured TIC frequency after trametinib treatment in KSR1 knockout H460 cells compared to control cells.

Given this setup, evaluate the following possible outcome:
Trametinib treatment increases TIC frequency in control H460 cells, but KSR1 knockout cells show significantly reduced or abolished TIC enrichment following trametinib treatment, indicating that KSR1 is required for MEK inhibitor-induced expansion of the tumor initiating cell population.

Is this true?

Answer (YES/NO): NO